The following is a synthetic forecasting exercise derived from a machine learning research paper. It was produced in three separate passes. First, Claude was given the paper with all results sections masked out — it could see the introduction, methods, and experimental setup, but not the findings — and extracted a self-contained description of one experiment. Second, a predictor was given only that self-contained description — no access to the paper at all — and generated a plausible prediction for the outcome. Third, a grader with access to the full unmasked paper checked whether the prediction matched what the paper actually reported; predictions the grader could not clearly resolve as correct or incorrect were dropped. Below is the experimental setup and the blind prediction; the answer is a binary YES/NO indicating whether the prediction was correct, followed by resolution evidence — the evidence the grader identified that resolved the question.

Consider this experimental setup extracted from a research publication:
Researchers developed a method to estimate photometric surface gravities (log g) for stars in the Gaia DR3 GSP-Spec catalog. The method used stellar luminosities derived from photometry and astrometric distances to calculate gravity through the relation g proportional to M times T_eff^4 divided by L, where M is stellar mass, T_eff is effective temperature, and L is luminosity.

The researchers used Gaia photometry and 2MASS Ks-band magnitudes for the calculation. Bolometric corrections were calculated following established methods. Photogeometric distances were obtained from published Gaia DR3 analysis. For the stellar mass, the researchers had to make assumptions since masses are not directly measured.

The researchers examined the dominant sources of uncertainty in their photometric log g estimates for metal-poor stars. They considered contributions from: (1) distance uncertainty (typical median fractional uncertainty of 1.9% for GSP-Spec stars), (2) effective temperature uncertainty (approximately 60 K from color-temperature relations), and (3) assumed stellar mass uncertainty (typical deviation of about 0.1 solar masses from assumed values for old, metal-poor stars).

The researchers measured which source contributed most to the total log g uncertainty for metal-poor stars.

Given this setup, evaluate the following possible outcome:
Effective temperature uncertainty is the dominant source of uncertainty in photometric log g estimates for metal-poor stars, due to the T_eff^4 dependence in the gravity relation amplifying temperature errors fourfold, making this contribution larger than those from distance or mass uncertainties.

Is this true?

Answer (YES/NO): NO